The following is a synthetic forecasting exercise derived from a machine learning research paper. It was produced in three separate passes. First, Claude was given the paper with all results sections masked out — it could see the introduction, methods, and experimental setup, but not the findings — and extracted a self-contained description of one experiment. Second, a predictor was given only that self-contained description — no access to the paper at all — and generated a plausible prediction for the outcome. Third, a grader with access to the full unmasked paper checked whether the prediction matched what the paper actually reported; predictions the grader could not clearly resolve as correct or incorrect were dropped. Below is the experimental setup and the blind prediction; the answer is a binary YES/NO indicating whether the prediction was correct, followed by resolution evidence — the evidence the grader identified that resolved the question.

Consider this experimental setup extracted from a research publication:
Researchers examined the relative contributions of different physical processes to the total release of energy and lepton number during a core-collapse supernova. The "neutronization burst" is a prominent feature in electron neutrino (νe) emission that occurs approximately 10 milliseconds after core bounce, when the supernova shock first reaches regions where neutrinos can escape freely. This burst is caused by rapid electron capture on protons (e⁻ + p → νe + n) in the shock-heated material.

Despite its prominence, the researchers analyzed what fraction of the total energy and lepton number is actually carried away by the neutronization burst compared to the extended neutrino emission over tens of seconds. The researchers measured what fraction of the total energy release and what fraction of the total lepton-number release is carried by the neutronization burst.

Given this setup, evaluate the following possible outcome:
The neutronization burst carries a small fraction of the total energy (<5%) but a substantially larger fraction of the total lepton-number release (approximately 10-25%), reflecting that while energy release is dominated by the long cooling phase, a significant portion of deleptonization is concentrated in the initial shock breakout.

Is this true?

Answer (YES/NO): NO